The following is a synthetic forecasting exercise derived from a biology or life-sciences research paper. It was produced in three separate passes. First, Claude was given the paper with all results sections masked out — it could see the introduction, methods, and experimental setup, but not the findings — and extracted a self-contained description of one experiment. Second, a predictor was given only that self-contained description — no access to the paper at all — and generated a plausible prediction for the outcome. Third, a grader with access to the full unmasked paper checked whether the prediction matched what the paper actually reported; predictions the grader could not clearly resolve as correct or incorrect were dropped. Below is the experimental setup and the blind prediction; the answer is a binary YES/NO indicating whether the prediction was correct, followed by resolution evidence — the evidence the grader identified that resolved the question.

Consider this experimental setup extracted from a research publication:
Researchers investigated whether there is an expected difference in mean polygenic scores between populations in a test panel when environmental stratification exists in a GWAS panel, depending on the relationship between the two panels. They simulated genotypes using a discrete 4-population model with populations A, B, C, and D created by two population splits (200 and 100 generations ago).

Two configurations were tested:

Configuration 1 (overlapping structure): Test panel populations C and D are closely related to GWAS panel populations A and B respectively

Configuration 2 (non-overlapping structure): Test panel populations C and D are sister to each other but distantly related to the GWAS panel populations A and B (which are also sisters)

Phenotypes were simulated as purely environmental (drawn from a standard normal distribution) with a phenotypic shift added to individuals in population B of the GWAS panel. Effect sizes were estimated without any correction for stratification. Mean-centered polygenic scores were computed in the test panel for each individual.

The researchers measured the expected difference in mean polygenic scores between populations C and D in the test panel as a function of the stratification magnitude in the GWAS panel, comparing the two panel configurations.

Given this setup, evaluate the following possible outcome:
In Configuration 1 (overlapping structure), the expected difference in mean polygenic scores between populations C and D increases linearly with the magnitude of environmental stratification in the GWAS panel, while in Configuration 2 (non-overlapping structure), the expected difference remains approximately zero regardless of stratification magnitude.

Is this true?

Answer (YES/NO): YES